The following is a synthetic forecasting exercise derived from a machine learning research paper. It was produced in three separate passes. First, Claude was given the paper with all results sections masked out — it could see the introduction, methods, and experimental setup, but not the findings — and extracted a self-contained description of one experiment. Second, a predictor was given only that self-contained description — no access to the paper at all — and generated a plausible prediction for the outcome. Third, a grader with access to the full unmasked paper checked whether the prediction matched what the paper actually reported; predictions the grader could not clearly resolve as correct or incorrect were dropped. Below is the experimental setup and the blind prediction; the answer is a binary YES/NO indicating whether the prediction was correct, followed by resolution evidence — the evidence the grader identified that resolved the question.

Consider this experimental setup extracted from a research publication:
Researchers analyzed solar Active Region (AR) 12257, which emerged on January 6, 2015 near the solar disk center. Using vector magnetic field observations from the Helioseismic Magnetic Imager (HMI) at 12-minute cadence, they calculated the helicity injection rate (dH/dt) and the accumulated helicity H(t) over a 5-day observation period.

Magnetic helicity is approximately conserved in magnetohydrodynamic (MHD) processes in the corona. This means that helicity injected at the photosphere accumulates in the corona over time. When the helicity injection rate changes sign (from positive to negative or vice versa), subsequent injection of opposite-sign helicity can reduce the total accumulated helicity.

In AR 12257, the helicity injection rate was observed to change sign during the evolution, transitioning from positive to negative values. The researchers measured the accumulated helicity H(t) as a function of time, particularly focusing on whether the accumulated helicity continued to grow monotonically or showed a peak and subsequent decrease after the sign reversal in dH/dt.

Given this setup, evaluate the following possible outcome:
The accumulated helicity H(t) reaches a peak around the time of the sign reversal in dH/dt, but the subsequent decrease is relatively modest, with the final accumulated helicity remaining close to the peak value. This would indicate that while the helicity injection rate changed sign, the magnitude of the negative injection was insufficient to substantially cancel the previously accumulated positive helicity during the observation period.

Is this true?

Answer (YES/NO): NO